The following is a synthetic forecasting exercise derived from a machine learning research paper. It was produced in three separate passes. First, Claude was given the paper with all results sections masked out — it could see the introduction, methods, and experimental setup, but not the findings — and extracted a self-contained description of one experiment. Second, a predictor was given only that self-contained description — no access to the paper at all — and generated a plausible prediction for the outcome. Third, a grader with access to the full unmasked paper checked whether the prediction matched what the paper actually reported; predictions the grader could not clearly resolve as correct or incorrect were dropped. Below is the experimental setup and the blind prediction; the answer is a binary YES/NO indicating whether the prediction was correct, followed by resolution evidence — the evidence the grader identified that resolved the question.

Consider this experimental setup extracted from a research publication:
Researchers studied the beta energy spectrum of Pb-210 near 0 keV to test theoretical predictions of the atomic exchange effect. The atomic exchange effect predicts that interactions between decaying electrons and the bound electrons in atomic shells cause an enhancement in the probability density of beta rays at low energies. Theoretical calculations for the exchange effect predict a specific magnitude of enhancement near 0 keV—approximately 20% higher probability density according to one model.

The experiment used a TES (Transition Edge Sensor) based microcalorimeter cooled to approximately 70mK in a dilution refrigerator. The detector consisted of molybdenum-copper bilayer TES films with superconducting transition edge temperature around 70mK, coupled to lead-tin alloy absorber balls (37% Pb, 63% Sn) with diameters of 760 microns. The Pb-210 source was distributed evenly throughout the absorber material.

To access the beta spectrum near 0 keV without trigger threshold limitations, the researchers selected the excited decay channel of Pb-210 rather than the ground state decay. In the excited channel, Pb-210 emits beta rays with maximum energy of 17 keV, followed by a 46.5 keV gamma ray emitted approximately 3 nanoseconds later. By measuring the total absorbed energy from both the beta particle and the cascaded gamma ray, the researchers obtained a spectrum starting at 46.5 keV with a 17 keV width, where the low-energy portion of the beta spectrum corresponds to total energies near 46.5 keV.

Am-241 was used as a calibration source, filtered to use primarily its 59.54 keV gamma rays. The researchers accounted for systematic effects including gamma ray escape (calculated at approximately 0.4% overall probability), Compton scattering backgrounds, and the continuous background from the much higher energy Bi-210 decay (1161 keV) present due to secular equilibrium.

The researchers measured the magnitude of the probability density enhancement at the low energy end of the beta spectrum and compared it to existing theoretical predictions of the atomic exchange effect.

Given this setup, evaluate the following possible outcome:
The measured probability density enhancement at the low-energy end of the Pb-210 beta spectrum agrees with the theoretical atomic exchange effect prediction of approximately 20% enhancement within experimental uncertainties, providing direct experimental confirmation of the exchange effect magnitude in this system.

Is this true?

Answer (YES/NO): NO